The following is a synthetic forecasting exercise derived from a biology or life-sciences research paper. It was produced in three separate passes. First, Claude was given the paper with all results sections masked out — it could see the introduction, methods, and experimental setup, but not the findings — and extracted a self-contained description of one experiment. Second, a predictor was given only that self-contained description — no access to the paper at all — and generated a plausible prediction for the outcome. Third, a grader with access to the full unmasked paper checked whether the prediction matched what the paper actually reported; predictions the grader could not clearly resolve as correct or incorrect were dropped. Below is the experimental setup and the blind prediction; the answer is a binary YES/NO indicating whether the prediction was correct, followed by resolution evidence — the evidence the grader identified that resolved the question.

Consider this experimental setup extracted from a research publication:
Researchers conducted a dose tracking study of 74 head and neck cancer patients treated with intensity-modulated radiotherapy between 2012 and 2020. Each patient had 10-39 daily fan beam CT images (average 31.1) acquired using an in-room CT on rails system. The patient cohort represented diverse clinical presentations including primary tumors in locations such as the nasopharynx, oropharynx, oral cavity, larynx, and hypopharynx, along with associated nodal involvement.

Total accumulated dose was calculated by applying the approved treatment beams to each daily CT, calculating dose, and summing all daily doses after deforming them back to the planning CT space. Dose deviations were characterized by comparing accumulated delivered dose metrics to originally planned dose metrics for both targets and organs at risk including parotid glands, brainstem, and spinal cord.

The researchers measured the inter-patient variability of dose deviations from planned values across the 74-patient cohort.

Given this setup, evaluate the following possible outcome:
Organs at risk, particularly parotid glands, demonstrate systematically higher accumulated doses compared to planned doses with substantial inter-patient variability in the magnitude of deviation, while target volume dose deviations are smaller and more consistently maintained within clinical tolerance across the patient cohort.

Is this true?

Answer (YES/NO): YES